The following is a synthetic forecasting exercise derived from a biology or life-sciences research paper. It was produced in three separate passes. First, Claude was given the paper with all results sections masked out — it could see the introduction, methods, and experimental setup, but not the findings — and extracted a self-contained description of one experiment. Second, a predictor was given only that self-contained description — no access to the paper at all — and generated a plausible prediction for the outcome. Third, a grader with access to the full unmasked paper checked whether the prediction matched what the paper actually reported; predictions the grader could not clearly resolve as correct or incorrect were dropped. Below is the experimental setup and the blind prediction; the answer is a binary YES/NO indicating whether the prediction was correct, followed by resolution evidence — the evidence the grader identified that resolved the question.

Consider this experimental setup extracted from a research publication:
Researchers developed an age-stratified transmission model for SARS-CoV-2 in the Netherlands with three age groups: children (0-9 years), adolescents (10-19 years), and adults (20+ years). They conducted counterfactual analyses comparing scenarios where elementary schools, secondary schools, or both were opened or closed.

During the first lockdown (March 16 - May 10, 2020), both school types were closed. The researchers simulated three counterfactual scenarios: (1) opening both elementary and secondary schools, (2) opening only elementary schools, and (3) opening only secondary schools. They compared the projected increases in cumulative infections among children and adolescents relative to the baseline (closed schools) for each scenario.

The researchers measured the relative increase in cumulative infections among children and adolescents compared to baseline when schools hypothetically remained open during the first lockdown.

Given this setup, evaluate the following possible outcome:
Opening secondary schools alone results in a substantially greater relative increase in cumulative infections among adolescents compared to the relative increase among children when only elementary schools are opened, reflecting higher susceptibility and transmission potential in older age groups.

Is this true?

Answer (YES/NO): YES